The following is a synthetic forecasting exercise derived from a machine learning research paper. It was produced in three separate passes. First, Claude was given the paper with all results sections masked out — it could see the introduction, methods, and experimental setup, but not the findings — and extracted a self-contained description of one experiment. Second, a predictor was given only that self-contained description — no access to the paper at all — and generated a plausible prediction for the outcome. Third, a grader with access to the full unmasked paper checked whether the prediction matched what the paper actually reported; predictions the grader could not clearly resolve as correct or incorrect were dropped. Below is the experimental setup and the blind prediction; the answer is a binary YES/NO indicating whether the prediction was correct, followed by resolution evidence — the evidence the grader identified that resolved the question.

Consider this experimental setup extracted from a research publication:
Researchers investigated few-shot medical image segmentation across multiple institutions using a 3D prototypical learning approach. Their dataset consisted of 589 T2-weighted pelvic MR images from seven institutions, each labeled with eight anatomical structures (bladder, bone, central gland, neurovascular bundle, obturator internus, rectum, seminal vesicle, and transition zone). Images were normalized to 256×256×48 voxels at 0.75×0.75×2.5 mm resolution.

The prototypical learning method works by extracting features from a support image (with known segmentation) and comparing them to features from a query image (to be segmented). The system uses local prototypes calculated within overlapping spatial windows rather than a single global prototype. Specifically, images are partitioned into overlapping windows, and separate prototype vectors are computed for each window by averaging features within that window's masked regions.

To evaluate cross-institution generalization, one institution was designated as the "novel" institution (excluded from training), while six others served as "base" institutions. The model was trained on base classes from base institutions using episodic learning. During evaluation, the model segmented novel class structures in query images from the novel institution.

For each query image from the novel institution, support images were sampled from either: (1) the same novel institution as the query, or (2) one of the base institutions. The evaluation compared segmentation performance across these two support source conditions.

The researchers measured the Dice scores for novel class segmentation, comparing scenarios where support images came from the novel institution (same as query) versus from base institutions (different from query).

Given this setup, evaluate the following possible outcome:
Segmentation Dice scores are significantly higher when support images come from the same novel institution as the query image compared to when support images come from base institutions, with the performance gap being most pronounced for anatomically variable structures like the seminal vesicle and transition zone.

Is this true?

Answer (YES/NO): NO